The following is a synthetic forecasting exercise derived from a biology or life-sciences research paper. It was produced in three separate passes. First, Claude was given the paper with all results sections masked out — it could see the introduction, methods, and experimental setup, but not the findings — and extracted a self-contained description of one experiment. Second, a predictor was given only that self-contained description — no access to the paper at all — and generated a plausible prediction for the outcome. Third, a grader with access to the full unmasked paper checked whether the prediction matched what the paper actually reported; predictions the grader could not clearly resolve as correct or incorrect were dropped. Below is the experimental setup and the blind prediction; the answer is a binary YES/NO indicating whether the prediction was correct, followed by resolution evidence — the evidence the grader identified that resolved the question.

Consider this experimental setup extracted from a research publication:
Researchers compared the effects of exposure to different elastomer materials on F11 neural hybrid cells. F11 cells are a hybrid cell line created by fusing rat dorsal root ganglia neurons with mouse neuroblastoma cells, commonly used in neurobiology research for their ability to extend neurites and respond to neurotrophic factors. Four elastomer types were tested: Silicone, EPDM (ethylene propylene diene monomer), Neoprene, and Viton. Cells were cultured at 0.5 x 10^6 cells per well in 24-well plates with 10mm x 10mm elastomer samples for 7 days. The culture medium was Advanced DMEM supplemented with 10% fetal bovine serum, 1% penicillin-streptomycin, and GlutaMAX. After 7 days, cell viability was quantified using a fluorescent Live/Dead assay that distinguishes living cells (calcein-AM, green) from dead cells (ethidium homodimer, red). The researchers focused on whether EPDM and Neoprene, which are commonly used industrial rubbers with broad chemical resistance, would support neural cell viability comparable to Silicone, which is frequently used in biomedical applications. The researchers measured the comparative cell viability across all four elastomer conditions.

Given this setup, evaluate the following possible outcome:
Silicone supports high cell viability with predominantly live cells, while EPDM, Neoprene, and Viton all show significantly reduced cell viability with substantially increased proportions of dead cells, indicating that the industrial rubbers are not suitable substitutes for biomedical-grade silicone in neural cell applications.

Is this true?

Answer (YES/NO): NO